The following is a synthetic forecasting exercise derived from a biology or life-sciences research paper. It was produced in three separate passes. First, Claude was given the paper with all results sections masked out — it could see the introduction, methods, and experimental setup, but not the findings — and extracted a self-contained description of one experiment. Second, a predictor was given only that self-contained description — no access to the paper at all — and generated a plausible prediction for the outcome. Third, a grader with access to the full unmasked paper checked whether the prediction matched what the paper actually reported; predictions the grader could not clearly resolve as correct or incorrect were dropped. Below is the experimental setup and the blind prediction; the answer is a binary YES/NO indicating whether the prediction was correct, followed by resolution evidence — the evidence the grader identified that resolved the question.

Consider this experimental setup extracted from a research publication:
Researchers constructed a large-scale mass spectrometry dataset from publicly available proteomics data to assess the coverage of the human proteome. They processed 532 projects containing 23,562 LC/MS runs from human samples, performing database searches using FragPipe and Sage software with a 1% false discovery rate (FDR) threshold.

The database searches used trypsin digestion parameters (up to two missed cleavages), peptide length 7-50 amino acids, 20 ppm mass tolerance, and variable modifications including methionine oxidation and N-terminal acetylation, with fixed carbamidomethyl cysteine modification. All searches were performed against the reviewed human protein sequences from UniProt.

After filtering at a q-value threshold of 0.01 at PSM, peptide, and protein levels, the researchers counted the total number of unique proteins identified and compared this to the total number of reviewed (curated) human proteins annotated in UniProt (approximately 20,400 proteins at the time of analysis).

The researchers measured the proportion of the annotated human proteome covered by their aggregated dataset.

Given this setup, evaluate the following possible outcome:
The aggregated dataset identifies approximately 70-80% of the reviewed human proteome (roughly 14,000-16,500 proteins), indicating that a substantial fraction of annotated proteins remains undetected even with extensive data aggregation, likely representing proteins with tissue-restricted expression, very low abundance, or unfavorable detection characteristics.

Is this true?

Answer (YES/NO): NO